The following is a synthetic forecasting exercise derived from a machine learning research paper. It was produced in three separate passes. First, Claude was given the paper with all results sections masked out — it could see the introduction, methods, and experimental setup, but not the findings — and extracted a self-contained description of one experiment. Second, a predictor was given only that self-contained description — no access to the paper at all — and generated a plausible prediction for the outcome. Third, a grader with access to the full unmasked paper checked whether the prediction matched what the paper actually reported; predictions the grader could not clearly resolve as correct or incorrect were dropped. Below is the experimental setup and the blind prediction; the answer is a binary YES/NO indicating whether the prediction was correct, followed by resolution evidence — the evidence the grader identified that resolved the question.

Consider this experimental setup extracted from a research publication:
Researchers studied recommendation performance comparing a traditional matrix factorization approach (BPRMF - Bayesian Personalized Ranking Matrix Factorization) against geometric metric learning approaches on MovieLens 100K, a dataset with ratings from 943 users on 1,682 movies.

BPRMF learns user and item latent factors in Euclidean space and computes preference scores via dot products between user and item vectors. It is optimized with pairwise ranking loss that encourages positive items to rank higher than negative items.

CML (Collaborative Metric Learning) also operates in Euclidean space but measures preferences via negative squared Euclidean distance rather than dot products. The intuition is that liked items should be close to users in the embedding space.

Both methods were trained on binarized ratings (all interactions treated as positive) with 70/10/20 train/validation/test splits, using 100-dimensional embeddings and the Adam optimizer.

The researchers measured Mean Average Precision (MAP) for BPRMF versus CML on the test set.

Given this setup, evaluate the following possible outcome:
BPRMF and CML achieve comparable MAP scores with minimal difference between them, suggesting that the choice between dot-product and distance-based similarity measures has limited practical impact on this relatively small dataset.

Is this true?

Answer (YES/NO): NO